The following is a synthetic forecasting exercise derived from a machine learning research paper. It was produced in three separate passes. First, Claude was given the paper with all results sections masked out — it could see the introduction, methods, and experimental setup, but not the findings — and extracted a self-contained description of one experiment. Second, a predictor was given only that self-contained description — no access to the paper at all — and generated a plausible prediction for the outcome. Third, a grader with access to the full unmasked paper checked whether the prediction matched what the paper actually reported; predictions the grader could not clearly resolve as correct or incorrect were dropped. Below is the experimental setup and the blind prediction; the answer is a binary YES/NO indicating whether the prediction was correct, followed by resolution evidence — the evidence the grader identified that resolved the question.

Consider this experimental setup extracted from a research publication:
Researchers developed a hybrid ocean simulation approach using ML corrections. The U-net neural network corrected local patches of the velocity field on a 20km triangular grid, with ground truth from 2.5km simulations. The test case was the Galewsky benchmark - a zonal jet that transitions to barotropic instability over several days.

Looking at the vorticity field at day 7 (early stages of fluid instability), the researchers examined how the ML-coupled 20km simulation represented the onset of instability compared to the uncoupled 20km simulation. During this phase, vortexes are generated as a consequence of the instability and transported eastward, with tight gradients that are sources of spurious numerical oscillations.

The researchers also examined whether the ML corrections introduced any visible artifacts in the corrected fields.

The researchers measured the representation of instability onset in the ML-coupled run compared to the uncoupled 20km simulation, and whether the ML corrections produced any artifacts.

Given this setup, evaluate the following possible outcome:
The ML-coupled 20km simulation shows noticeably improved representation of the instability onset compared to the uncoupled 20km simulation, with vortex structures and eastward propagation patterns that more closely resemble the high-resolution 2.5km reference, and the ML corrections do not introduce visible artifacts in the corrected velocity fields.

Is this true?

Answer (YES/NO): NO